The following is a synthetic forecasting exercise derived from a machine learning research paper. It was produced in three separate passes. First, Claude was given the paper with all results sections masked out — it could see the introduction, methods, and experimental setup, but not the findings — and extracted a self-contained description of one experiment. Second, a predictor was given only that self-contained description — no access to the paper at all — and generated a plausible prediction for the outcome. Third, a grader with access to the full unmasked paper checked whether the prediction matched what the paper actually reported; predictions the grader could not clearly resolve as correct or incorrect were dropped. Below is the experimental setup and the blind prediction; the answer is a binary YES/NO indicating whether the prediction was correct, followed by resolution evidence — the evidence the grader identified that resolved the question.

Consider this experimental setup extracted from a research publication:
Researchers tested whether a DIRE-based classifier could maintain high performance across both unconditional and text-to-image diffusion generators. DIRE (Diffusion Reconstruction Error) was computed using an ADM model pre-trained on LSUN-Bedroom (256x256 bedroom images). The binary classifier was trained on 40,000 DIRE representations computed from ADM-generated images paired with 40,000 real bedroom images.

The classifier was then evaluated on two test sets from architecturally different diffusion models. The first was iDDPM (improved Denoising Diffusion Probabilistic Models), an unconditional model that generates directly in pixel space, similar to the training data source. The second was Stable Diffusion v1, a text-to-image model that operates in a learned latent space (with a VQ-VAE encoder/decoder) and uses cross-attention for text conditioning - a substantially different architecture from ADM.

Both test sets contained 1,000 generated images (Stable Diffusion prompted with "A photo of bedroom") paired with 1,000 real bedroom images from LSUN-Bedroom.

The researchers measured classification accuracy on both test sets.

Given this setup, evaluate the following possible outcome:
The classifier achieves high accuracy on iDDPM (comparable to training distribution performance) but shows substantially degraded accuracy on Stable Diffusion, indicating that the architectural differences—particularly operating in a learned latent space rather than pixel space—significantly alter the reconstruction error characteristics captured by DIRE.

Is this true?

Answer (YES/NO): NO